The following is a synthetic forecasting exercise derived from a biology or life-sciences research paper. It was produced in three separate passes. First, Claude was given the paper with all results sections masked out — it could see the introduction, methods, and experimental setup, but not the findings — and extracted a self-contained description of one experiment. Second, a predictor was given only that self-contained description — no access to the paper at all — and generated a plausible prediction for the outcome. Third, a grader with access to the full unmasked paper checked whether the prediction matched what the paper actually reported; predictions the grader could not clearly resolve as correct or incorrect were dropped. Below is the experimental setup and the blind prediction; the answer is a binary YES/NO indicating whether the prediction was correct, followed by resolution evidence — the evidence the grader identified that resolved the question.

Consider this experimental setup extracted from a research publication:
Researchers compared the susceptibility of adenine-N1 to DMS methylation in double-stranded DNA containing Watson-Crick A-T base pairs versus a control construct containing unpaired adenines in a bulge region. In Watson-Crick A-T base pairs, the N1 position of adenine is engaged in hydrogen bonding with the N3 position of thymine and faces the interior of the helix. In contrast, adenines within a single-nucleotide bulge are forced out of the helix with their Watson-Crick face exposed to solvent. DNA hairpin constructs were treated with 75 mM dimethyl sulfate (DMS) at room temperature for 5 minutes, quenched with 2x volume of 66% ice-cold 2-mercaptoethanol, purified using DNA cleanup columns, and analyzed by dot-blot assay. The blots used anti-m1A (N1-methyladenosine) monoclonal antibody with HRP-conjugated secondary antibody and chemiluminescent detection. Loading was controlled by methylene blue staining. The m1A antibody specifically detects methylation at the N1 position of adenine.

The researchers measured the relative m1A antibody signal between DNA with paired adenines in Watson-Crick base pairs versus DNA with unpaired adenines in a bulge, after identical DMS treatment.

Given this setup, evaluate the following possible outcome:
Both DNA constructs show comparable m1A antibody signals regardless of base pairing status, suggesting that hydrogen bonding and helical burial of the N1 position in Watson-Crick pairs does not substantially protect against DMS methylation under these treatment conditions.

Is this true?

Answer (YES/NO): NO